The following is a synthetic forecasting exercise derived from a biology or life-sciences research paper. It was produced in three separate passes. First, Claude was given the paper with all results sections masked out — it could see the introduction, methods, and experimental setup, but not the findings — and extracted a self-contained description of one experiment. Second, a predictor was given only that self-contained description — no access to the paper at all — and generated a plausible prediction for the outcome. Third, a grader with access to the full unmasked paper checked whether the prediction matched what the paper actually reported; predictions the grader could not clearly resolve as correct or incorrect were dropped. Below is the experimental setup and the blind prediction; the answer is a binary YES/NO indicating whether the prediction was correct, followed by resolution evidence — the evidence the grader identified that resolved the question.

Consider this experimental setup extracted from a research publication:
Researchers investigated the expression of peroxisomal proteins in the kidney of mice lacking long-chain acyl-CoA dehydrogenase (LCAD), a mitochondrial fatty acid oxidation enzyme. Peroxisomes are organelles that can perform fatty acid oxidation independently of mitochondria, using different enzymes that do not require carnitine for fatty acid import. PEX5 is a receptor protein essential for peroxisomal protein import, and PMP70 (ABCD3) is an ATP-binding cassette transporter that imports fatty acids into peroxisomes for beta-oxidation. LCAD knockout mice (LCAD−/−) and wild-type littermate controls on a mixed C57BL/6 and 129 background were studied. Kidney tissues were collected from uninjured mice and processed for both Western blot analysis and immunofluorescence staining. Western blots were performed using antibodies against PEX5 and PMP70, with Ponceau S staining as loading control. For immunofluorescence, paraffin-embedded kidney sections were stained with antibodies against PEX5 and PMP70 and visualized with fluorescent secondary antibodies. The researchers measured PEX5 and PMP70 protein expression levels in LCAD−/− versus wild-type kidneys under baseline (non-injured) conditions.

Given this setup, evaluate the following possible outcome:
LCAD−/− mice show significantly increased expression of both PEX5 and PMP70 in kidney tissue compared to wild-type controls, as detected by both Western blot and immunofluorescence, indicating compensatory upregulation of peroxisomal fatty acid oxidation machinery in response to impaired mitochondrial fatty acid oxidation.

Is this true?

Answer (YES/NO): NO